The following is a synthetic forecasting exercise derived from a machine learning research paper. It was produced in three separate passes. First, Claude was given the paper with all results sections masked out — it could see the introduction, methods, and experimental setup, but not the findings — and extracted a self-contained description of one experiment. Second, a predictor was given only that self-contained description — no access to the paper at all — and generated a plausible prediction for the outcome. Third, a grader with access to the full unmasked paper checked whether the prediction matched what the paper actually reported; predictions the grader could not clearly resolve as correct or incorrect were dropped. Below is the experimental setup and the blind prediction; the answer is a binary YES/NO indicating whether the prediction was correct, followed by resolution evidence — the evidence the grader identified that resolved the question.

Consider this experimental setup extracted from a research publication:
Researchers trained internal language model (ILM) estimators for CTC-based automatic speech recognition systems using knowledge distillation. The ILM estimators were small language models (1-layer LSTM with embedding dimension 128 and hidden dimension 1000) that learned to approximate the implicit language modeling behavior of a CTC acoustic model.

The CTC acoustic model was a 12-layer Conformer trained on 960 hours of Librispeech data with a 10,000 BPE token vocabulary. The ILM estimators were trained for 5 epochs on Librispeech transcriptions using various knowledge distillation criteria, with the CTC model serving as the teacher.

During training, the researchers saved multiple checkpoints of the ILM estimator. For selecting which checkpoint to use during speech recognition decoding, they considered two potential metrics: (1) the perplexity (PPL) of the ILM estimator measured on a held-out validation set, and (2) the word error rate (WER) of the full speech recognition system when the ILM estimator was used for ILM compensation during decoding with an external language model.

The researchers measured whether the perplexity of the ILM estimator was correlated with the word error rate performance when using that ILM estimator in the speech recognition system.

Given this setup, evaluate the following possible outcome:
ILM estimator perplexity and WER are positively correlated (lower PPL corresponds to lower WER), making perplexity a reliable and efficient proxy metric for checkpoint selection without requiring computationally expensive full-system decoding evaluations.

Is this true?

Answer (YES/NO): NO